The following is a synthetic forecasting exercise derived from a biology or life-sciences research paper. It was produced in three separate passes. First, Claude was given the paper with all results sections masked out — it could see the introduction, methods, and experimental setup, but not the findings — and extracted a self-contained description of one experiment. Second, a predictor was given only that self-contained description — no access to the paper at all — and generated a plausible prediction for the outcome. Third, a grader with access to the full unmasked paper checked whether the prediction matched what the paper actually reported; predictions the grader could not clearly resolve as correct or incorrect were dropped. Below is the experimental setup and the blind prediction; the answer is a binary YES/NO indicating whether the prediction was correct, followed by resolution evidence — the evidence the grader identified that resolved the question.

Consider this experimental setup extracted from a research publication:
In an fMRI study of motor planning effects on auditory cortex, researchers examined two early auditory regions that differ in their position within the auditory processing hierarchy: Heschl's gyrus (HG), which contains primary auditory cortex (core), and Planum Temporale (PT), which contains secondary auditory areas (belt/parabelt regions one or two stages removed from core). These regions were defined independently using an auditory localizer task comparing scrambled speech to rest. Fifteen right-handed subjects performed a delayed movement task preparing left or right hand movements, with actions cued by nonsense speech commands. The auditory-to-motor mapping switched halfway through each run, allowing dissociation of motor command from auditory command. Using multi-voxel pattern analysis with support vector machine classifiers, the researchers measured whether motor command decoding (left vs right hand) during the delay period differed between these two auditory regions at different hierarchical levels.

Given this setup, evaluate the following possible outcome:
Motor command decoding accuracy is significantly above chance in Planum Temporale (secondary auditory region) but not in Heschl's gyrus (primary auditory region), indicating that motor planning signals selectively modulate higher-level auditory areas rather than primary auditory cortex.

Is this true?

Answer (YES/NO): NO